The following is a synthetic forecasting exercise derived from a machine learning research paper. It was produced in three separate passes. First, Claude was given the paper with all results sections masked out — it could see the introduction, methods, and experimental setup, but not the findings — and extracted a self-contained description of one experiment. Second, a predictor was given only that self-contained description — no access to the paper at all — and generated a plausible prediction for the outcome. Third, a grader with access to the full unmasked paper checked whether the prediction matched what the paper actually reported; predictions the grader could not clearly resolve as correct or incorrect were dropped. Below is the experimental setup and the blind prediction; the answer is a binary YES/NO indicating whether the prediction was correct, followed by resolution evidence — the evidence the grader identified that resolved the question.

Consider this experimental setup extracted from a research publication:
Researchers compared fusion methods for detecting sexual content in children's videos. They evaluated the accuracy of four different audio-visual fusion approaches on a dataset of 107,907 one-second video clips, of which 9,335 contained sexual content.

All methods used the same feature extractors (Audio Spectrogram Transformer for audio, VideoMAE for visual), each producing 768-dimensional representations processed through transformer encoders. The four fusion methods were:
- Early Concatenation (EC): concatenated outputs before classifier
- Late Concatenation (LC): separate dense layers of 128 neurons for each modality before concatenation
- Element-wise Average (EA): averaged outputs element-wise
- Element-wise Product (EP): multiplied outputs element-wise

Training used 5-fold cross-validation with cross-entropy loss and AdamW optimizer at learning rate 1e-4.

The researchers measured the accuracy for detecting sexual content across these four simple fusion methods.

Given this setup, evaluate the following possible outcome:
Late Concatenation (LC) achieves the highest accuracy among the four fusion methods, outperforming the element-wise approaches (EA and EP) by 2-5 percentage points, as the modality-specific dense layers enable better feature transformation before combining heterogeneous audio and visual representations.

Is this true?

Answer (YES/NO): NO